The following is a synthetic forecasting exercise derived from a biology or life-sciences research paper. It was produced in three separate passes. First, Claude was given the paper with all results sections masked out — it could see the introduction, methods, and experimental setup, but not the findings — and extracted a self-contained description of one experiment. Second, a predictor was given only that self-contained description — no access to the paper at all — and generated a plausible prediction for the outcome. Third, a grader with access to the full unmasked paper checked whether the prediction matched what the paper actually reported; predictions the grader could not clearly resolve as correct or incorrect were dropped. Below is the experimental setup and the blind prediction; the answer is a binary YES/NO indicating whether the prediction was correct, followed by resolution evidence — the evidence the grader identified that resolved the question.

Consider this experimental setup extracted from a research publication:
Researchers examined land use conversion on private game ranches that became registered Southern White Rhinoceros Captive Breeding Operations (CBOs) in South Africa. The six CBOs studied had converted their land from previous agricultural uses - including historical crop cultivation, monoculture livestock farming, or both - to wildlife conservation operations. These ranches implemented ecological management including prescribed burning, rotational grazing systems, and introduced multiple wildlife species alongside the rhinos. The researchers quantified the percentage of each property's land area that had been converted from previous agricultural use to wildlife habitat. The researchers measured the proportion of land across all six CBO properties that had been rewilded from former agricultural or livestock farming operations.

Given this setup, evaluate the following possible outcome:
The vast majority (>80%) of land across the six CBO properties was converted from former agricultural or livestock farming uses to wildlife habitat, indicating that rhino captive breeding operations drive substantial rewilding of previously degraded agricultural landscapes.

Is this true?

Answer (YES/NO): YES